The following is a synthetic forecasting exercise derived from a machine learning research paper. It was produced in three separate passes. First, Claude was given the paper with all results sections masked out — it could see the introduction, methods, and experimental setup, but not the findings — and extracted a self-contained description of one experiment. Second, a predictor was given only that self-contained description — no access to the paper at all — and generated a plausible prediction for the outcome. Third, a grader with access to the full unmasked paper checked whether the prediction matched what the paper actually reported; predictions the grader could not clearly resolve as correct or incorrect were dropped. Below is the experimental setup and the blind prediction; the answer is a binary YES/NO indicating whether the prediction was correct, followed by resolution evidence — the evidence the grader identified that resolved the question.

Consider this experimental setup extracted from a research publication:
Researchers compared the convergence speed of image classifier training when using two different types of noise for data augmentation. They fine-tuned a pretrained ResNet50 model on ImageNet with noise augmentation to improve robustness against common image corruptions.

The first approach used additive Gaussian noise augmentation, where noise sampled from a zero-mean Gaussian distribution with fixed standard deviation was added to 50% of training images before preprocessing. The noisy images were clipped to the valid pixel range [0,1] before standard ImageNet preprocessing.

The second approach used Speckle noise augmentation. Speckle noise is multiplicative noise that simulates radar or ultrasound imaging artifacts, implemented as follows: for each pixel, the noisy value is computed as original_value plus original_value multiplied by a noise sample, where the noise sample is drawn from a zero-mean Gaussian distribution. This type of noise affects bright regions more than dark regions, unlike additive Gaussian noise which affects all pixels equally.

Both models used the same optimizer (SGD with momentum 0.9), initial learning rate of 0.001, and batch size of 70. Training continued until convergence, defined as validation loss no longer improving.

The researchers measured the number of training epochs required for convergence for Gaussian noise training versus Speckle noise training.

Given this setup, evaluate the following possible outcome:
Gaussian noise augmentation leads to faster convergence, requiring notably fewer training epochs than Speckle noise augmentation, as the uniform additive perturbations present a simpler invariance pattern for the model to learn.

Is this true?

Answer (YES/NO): NO